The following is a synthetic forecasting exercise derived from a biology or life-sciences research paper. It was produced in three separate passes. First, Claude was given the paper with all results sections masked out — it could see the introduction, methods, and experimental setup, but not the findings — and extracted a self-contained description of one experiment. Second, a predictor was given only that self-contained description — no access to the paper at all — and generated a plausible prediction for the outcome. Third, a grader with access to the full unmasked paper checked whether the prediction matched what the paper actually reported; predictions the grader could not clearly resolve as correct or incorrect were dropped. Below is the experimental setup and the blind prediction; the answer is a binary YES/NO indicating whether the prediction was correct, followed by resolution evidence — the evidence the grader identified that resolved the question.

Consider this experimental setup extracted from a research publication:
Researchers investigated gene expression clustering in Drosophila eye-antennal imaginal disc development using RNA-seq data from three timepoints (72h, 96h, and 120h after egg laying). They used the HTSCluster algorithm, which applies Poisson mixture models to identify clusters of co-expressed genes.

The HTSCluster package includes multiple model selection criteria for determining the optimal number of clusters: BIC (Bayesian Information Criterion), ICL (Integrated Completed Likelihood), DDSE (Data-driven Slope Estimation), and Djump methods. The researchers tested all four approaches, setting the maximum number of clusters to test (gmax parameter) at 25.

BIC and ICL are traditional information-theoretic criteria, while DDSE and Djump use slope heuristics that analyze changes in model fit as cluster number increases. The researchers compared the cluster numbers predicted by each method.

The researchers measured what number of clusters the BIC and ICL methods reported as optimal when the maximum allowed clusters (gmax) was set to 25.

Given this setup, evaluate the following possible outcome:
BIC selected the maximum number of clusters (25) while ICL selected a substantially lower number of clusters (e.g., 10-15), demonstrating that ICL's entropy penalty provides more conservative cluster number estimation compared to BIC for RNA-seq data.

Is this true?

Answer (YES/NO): NO